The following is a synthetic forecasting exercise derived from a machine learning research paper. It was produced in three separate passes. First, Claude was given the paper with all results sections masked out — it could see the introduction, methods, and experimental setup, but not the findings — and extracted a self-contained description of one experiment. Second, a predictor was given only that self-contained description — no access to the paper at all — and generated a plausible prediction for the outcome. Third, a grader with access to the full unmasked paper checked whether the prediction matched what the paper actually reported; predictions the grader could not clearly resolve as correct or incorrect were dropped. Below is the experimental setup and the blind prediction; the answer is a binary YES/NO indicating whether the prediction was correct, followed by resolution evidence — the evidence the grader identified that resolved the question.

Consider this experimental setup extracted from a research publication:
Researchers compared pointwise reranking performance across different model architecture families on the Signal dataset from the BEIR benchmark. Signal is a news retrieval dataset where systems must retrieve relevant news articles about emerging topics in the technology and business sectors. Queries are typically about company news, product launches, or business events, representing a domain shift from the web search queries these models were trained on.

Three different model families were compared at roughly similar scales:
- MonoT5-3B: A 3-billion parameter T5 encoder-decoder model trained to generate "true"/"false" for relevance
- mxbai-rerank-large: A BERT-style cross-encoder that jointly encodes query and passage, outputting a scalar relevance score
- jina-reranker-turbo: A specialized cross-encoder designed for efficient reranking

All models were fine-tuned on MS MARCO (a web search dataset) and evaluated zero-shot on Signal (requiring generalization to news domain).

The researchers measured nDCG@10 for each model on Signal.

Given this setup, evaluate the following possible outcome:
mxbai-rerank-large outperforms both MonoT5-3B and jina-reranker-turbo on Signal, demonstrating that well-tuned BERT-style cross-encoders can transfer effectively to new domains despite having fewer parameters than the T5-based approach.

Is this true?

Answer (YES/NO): NO